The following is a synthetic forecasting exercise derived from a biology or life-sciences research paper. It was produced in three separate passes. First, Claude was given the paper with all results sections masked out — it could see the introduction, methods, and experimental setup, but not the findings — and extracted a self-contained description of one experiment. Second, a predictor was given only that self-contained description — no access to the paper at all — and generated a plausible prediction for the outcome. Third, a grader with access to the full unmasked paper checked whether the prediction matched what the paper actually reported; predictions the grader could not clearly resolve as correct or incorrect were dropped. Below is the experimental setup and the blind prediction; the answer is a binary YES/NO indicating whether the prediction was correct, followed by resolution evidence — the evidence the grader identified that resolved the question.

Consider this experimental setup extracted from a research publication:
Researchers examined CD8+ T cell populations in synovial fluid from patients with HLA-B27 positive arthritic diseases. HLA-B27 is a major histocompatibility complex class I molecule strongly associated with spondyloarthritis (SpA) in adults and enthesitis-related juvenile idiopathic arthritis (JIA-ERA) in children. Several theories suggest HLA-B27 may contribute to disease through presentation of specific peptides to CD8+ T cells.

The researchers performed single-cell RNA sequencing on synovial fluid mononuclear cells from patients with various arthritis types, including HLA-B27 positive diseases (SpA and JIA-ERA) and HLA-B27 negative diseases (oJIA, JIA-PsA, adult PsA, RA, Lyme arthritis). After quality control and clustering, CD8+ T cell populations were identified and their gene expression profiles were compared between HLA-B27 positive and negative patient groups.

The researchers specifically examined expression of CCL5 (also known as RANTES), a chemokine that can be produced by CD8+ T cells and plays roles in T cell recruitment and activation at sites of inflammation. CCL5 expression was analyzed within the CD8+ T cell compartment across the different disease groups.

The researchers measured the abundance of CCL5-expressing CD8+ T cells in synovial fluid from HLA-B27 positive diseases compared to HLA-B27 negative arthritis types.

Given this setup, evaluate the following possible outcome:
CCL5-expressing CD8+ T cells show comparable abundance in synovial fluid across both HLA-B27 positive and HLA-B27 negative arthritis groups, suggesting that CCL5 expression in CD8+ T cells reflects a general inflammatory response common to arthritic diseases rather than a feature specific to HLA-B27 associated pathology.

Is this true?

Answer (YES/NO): NO